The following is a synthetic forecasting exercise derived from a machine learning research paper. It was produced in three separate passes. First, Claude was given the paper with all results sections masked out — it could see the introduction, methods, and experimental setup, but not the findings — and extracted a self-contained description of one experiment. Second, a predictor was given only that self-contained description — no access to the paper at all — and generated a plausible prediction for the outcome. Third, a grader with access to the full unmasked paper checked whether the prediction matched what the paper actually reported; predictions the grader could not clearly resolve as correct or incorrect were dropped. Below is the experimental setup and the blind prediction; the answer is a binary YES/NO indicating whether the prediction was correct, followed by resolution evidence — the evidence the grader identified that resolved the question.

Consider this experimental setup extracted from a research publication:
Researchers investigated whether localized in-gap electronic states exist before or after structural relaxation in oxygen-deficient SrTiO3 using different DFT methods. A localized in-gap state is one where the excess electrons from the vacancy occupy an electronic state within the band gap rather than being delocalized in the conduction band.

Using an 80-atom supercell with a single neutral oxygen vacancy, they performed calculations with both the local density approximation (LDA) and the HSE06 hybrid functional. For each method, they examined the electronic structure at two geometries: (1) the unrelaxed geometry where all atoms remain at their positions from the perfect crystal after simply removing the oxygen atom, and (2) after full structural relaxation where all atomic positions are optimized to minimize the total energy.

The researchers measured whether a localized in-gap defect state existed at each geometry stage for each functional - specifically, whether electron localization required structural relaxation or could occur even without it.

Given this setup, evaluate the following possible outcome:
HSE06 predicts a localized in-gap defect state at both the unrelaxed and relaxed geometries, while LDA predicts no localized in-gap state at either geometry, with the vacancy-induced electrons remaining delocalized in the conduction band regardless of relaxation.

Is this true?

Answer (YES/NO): YES